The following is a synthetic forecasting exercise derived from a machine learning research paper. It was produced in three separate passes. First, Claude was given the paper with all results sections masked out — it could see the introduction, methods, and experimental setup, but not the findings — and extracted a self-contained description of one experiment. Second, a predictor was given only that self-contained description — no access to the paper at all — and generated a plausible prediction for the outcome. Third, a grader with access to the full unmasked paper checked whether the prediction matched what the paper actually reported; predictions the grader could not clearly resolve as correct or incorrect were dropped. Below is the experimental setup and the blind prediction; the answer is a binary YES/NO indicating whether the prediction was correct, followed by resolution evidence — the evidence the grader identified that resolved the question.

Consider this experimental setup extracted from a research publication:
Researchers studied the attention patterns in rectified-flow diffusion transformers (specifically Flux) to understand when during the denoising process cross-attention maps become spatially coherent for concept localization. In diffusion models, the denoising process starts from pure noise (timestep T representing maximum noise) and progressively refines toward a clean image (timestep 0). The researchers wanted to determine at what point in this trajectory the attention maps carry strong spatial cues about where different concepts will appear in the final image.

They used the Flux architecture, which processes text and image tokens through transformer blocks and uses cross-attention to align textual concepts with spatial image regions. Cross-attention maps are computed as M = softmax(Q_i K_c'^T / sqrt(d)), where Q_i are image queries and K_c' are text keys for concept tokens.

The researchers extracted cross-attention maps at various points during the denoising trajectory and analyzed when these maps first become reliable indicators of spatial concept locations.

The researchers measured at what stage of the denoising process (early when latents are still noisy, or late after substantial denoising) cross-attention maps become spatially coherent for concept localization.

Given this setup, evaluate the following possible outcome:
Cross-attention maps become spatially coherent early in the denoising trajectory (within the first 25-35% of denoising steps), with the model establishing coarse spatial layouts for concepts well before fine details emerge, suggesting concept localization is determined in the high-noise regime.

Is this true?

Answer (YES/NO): YES